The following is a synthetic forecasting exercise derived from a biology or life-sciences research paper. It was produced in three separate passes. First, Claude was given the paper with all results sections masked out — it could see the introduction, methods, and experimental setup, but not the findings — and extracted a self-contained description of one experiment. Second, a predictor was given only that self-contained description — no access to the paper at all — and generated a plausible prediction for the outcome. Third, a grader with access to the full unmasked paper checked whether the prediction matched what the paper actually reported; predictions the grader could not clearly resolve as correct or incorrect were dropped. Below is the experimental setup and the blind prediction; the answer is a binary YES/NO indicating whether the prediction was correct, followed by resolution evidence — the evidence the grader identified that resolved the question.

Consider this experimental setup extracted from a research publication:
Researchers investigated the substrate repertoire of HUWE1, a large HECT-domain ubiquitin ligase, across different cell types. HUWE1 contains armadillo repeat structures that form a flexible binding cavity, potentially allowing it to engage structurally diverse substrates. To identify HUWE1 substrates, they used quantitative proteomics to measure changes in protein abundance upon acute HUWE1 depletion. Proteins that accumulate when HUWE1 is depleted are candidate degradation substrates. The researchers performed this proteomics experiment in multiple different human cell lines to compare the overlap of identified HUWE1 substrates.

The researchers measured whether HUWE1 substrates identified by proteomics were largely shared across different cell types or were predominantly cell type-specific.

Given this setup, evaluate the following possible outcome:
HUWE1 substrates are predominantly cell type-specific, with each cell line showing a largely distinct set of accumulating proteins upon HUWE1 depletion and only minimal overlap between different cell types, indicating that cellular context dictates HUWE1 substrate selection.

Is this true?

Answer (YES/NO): YES